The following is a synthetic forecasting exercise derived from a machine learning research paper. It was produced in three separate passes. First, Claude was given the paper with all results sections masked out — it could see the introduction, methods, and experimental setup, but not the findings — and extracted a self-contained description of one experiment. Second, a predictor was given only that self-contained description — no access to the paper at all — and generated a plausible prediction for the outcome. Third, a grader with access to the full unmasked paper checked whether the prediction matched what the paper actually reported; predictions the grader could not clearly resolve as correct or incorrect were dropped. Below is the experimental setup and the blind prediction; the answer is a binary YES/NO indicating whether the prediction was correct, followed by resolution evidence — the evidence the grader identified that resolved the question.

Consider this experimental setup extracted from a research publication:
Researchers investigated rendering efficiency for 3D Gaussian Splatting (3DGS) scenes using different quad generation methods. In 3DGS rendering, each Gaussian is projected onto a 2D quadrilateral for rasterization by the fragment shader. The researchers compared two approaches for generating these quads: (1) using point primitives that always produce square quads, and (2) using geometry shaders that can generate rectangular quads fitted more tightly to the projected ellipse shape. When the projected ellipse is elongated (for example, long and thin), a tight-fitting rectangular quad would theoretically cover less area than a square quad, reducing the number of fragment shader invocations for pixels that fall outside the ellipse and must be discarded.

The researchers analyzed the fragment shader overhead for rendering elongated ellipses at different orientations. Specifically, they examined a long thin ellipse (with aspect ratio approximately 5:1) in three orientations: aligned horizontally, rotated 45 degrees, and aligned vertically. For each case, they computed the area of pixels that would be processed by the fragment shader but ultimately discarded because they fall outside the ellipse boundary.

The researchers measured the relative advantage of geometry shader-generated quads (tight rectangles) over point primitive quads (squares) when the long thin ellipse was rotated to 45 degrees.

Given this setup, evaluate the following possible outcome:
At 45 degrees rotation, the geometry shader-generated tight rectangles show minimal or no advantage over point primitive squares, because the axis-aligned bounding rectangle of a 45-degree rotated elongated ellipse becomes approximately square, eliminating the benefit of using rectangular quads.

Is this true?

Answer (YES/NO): YES